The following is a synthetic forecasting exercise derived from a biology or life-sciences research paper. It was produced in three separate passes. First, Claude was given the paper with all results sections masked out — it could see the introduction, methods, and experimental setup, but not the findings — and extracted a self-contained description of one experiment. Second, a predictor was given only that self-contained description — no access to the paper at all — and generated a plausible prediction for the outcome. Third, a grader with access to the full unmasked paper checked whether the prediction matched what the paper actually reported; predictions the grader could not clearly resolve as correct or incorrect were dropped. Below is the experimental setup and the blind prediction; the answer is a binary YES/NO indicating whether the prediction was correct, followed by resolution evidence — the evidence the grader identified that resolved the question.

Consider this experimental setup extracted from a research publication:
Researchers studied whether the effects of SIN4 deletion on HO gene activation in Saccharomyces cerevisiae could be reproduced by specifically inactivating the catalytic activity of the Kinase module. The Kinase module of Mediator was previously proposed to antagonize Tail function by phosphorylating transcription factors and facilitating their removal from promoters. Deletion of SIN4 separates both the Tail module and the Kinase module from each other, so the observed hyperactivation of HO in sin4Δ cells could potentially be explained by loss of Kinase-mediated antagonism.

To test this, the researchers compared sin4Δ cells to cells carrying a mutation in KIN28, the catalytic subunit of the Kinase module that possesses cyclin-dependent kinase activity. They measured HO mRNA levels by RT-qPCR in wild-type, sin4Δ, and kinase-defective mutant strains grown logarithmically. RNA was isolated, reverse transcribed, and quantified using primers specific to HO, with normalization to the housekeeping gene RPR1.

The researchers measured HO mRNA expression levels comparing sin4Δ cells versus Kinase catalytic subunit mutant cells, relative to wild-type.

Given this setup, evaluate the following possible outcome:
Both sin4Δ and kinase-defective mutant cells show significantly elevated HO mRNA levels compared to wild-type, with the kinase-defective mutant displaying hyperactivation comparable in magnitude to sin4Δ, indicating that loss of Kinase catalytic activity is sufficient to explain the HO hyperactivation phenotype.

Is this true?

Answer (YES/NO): NO